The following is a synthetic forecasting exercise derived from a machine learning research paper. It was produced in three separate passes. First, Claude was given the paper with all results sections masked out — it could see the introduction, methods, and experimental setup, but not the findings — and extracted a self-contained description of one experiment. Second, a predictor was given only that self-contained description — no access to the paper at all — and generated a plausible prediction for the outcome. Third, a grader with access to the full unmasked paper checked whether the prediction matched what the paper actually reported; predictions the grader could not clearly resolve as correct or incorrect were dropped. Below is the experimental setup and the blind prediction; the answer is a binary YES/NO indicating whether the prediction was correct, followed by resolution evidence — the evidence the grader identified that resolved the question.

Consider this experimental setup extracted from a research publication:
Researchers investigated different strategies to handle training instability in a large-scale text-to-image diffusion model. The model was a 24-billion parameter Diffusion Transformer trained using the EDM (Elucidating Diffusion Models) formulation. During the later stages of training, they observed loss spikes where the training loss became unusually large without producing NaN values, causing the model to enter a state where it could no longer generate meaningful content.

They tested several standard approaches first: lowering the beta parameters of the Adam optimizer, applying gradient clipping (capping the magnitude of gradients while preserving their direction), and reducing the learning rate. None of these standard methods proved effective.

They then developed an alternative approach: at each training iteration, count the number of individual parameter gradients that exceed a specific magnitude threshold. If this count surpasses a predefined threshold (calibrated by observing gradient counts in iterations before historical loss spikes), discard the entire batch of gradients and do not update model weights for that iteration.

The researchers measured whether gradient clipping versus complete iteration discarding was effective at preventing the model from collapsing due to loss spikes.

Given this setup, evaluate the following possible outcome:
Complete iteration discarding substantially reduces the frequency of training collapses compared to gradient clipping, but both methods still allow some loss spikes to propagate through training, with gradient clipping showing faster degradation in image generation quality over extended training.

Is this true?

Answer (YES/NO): NO